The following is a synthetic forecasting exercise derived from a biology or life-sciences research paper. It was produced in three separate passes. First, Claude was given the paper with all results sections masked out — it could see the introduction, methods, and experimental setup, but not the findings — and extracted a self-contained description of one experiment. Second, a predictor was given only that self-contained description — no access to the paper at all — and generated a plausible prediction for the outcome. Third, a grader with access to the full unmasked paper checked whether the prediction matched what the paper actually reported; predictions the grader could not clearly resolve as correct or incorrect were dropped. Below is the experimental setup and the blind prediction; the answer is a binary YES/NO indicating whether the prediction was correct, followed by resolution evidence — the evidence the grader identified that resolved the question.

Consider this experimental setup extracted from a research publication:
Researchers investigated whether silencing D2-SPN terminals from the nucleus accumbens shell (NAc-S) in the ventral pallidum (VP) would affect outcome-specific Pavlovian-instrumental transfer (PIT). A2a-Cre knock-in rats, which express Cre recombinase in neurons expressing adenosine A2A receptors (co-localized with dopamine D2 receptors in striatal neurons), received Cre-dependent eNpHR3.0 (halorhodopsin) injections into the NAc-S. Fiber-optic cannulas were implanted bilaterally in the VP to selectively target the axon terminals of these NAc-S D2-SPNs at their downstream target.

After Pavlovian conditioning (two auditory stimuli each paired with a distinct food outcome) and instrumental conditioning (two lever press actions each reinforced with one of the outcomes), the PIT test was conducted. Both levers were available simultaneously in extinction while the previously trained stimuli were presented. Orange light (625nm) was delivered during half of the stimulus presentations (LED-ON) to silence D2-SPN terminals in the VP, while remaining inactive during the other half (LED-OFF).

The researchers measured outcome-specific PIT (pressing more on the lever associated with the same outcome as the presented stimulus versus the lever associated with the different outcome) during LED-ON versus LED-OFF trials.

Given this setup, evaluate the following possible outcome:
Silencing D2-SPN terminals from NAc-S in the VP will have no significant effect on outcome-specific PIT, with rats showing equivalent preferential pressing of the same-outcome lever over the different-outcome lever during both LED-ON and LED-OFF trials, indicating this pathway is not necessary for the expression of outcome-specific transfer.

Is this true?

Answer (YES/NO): YES